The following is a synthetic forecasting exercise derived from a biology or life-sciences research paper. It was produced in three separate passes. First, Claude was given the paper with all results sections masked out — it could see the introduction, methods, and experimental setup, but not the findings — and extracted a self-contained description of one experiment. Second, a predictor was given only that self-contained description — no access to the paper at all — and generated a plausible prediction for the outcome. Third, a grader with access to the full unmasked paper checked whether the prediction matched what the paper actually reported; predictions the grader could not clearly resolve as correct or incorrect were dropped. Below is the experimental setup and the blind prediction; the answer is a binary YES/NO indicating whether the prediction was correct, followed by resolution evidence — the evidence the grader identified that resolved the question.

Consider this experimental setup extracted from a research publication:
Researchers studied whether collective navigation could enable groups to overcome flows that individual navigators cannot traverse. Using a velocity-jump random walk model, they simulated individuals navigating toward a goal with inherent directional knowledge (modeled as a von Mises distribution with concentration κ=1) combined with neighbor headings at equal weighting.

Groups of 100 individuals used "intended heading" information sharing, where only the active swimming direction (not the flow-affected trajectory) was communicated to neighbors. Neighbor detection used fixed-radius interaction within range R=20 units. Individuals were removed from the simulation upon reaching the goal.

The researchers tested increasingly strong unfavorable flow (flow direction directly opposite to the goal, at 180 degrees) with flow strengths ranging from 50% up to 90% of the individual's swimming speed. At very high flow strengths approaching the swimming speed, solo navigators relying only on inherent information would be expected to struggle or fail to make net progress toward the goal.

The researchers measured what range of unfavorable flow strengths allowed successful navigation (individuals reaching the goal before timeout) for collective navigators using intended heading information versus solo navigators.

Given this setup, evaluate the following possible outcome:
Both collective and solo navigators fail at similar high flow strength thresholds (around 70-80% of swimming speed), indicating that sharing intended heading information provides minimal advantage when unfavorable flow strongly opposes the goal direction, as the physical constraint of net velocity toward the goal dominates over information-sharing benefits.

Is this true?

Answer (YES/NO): NO